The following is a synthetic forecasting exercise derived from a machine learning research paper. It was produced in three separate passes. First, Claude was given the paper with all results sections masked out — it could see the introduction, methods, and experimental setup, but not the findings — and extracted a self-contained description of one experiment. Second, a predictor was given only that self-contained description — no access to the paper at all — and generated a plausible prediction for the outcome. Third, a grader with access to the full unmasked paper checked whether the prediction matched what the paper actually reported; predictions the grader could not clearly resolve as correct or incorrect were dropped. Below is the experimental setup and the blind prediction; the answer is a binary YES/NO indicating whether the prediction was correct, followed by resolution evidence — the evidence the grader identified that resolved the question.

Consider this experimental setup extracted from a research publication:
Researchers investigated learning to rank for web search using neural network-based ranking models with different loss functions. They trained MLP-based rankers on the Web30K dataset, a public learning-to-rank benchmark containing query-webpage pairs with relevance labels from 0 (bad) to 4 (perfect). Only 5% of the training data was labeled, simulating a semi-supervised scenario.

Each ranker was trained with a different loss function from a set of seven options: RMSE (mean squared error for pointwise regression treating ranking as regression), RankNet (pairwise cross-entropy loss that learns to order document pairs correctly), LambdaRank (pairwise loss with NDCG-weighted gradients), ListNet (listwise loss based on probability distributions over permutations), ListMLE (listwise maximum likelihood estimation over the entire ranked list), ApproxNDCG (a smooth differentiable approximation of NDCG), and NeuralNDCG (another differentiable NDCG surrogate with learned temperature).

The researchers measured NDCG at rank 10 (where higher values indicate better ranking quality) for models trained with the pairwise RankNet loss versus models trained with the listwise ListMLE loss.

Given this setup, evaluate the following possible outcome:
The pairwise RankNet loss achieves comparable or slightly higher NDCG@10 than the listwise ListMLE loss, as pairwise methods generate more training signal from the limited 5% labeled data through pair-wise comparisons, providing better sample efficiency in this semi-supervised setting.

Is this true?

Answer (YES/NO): YES